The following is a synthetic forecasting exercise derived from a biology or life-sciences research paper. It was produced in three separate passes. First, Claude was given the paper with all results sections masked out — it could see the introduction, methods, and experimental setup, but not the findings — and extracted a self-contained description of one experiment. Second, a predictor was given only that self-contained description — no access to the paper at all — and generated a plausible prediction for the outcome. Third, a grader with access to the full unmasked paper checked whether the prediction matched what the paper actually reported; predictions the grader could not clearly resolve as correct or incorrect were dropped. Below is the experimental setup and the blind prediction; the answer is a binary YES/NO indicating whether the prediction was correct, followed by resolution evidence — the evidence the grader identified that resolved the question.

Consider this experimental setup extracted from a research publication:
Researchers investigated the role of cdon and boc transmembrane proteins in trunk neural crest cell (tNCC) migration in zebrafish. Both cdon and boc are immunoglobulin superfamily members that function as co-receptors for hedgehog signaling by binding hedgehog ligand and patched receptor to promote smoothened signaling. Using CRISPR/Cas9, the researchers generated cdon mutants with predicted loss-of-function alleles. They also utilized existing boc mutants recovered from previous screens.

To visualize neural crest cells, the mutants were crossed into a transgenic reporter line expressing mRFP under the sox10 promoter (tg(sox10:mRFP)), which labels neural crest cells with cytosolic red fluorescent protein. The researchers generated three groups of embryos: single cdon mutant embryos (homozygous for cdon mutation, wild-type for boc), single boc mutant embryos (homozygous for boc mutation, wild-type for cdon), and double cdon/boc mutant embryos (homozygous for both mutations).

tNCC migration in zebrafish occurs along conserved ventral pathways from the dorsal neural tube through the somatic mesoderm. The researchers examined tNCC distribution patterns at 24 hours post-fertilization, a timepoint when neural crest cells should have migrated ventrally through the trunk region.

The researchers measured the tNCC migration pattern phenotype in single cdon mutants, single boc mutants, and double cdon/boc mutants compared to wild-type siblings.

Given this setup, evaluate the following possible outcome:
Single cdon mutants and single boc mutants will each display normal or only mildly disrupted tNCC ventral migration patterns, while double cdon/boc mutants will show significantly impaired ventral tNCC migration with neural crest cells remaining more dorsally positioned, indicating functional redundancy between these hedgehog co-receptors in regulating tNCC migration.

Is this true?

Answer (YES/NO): YES